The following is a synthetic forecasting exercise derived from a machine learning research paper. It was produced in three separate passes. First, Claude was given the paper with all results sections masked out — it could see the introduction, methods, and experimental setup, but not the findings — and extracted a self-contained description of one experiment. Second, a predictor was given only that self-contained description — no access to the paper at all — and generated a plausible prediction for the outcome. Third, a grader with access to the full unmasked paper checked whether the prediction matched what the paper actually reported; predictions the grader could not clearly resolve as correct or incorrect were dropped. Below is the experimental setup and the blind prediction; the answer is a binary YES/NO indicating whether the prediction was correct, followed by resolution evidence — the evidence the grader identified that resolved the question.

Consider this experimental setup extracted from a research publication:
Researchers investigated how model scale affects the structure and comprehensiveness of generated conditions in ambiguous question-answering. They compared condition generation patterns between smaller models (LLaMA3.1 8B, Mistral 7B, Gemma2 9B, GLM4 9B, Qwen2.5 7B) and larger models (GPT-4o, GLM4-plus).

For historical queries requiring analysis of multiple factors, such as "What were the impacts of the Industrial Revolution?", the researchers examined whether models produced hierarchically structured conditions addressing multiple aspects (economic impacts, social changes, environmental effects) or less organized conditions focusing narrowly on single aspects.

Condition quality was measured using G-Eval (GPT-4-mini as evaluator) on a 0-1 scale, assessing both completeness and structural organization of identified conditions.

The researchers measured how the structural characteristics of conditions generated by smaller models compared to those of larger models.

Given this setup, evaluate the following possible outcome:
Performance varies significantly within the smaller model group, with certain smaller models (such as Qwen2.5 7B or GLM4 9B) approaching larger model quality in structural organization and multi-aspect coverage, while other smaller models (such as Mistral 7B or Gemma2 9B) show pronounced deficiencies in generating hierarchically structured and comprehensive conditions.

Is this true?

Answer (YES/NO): NO